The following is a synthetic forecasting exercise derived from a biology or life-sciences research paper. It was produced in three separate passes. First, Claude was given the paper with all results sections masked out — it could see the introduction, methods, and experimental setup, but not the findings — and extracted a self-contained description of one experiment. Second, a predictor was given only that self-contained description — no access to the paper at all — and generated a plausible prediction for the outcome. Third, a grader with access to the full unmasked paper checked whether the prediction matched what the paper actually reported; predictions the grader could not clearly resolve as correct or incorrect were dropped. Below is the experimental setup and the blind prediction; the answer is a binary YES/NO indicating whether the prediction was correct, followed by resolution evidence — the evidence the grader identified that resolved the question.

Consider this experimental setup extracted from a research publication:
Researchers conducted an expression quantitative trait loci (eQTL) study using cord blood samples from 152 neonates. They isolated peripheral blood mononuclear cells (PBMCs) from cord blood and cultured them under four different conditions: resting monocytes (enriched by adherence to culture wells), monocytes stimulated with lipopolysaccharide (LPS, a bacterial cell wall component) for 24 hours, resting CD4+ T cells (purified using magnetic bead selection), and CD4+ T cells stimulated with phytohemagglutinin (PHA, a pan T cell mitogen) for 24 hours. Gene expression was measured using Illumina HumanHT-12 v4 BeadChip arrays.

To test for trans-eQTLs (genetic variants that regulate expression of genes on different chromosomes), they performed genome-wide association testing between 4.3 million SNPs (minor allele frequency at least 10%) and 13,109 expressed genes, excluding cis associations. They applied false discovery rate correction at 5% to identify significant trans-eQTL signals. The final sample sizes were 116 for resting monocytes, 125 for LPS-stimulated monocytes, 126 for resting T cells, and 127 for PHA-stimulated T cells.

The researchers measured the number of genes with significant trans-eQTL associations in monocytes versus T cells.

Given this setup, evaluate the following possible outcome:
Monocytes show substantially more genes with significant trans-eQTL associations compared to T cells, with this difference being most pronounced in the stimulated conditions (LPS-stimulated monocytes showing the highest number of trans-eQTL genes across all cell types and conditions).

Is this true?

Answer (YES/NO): NO